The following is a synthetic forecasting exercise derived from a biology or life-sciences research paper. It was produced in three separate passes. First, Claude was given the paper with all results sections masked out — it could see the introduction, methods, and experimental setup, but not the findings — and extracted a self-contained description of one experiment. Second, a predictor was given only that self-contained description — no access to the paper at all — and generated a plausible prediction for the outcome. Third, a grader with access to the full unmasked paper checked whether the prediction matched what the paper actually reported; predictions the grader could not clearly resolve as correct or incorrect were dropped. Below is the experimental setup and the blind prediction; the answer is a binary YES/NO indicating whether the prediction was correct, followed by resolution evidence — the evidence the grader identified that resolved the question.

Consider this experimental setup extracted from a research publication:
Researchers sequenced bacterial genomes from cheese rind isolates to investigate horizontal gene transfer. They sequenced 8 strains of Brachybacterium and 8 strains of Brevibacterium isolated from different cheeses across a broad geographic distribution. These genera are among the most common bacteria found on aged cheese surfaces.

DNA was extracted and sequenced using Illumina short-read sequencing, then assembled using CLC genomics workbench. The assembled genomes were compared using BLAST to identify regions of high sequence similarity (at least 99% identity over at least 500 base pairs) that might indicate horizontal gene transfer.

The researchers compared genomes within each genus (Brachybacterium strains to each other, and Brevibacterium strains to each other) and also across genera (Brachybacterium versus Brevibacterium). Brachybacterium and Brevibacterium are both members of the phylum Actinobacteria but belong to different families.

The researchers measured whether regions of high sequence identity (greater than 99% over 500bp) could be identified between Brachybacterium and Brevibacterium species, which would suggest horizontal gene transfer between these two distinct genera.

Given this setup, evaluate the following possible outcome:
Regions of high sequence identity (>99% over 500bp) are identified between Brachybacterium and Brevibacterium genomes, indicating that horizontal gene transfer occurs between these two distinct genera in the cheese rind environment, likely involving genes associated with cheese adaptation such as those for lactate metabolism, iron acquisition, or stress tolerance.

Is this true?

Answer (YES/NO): YES